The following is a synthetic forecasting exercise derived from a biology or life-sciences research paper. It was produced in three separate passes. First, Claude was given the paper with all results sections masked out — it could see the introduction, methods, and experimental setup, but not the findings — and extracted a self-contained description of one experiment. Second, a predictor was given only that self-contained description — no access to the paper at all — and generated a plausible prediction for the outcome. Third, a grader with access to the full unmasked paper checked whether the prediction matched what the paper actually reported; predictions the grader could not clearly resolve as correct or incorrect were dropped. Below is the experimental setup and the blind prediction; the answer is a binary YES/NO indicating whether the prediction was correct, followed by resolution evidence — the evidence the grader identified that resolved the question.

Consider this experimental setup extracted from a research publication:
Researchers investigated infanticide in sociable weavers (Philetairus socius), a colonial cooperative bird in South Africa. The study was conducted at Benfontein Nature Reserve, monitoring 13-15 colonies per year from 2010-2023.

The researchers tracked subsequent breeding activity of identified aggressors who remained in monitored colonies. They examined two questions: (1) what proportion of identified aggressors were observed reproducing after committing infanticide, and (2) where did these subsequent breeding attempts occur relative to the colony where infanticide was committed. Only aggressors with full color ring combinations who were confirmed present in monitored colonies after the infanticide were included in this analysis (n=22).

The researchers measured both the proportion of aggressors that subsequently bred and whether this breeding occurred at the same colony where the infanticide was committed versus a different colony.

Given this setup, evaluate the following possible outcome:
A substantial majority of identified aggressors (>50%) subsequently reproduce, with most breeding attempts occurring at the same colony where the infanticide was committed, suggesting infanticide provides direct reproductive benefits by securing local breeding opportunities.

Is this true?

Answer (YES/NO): NO